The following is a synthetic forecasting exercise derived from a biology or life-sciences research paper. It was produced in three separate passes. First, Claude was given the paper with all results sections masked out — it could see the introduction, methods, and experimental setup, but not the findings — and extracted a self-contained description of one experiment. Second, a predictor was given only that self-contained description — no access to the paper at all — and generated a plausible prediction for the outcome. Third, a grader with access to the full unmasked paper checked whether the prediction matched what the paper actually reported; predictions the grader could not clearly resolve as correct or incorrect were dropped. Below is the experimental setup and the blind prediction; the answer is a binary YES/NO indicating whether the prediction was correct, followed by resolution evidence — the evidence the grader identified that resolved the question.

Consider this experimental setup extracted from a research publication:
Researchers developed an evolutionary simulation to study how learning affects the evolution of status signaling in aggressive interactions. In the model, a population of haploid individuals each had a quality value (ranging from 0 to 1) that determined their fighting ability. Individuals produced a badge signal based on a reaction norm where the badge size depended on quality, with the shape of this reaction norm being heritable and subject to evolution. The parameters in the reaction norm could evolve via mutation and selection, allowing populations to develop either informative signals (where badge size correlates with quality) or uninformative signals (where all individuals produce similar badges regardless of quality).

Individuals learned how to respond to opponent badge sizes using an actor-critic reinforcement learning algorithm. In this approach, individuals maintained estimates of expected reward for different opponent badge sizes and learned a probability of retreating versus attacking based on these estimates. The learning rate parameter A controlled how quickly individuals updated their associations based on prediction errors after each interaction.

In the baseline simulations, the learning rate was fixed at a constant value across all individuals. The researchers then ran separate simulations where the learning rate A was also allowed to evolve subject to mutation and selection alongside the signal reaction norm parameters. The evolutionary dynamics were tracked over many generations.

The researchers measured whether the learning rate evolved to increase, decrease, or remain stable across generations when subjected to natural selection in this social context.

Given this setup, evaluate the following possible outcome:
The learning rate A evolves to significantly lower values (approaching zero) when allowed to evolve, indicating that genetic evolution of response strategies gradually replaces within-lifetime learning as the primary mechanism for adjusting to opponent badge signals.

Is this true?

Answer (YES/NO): NO